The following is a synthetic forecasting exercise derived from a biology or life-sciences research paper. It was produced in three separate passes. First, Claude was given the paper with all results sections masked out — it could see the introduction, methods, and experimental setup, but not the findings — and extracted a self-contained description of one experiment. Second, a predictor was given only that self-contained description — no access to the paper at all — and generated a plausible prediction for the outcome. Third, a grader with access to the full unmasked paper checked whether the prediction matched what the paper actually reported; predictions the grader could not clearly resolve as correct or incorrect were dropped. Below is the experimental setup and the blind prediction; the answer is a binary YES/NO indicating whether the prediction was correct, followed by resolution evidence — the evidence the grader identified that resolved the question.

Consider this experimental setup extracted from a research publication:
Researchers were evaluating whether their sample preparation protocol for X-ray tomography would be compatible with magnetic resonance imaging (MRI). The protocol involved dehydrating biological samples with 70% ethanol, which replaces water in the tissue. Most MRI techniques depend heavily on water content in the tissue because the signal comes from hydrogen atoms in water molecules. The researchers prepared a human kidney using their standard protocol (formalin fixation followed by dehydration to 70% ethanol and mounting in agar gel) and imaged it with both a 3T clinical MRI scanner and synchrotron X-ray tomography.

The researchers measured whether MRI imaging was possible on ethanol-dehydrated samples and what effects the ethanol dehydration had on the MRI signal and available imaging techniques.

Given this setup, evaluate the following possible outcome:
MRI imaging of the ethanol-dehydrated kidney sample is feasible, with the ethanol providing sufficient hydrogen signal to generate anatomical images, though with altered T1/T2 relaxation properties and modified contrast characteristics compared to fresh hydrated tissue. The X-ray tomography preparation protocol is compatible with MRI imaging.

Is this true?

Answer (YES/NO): NO